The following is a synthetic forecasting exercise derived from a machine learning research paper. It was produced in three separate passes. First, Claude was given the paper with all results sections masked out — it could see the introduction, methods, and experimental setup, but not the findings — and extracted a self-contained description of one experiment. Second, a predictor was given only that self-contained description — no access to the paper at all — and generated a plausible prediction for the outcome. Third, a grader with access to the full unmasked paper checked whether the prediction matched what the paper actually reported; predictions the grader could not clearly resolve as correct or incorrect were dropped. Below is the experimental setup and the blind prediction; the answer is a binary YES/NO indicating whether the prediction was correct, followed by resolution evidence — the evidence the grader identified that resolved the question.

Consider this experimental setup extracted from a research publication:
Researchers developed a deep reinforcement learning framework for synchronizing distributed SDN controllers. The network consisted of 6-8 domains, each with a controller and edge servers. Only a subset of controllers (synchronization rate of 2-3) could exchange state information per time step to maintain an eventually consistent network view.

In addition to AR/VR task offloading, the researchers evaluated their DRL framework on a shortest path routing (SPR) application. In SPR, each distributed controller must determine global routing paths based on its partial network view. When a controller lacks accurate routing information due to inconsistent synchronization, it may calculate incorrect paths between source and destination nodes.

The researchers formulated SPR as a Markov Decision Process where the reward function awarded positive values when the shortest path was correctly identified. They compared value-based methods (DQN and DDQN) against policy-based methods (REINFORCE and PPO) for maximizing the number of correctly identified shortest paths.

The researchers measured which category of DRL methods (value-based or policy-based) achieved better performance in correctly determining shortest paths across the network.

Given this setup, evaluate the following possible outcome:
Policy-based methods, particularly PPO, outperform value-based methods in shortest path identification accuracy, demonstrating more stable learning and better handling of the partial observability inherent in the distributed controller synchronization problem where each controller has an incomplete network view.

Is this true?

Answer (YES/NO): NO